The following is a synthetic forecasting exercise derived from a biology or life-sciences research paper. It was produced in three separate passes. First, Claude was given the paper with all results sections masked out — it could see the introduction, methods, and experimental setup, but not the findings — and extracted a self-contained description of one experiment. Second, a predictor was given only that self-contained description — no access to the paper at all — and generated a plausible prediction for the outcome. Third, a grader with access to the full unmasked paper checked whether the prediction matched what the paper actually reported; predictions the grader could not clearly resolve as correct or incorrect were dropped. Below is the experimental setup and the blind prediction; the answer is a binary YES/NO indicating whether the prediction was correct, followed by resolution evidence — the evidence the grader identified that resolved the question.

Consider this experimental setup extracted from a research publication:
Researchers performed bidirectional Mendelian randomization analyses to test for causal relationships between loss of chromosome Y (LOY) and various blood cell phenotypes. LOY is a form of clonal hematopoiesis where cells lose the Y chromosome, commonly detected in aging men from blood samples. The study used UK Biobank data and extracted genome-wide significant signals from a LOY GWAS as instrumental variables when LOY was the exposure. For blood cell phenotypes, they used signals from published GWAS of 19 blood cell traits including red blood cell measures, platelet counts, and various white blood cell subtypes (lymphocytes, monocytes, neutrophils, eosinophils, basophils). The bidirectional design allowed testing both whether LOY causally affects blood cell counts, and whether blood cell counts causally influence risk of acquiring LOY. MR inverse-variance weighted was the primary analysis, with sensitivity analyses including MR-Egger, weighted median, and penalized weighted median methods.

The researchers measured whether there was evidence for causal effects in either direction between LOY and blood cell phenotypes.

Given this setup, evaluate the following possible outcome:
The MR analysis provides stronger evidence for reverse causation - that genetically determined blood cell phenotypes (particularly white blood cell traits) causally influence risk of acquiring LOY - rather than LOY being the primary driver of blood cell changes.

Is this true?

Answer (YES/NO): NO